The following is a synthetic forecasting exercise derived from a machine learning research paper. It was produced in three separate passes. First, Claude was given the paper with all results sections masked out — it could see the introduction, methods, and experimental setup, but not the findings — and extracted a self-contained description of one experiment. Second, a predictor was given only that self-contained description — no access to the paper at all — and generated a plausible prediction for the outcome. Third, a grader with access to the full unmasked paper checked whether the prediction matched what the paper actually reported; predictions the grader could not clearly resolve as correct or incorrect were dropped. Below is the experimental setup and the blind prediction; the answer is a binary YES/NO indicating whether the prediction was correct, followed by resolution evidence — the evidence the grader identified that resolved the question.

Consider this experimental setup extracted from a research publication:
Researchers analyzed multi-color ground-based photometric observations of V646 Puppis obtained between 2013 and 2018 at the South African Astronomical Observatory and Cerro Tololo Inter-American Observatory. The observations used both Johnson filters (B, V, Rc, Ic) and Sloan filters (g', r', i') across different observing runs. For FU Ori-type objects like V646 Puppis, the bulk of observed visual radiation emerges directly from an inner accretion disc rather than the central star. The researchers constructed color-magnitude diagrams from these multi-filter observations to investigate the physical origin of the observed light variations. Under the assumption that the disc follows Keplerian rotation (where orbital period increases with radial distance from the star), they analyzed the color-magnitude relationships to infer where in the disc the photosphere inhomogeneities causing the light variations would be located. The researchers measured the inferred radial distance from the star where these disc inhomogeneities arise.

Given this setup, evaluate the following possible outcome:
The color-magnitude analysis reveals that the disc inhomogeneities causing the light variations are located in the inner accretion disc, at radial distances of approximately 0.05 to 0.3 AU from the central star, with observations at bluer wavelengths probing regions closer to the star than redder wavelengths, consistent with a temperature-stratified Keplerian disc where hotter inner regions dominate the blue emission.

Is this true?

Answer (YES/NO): NO